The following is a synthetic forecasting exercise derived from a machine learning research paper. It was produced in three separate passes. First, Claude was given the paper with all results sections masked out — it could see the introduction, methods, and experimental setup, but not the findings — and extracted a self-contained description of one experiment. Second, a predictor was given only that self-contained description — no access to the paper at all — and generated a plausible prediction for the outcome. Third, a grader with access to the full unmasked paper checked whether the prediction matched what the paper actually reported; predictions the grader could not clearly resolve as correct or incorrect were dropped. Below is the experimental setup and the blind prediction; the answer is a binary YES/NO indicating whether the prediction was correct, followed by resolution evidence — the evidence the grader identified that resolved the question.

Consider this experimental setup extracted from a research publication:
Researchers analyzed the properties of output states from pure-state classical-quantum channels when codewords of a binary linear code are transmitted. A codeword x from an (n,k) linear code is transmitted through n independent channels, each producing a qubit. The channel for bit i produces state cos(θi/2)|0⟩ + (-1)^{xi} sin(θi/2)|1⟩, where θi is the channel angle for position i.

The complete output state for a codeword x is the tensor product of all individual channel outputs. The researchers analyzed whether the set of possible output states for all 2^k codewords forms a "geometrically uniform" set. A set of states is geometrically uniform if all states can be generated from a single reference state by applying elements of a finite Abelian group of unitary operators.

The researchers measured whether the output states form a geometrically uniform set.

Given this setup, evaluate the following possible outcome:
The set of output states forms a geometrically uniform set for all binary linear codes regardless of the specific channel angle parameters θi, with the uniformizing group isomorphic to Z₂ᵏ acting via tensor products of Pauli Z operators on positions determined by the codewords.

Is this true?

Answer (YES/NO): YES